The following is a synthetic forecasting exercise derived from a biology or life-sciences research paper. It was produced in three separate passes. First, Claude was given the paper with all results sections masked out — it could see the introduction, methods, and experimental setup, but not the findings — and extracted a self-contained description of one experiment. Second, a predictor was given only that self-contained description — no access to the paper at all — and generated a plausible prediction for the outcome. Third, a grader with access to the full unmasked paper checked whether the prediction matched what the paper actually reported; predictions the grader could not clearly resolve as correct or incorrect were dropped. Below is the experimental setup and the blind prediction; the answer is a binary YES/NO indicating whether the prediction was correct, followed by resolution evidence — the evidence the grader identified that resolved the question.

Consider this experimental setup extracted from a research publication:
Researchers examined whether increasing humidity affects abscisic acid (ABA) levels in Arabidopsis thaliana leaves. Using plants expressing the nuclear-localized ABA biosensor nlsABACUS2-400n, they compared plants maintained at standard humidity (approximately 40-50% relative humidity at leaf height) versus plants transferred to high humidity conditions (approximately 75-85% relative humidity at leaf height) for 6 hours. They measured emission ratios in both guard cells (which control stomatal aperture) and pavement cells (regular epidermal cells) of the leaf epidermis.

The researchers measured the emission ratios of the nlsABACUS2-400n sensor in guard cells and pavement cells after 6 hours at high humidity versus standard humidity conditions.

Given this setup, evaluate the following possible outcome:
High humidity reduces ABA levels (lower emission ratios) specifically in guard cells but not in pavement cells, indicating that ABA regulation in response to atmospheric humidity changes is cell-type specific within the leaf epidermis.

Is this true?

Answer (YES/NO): NO